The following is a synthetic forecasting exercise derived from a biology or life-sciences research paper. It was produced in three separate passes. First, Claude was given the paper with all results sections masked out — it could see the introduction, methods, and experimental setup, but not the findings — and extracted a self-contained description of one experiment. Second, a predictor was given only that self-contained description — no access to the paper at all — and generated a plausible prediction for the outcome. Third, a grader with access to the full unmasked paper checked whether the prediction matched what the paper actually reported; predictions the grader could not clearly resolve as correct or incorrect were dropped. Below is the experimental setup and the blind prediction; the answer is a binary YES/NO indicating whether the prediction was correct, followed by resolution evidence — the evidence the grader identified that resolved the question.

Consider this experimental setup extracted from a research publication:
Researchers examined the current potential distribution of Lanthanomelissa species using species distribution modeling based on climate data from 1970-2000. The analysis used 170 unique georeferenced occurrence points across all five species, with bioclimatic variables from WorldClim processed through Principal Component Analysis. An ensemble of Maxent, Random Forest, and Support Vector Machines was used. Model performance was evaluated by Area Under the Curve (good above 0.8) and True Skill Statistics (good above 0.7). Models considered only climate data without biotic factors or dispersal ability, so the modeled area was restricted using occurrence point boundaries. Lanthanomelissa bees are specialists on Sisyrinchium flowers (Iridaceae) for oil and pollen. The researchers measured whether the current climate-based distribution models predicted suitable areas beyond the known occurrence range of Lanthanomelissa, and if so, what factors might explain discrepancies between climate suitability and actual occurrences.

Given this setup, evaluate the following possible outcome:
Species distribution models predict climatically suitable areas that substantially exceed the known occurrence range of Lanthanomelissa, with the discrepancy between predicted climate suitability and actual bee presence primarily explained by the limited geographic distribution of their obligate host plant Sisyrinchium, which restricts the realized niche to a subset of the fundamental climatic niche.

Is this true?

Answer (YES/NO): NO